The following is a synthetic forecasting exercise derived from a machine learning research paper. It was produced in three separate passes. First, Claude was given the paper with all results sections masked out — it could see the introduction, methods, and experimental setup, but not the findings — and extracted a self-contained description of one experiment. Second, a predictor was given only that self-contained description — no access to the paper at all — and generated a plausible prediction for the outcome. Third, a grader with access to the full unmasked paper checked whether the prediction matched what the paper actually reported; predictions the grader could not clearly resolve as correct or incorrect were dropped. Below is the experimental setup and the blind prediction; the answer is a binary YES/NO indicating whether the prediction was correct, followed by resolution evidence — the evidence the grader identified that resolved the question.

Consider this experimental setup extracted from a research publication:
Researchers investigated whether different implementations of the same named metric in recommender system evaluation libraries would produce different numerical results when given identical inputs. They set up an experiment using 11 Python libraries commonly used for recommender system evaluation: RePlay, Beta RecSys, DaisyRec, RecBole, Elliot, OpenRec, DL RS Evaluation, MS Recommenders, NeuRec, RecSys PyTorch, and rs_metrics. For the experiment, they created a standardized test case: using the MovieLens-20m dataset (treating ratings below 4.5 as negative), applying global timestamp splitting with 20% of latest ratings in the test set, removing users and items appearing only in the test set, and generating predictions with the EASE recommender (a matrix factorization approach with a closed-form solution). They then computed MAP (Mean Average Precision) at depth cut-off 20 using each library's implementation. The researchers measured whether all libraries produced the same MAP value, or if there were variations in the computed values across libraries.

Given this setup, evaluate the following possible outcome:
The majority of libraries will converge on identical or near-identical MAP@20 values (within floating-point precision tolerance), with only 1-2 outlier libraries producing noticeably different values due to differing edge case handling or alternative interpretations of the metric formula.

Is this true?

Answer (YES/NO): NO